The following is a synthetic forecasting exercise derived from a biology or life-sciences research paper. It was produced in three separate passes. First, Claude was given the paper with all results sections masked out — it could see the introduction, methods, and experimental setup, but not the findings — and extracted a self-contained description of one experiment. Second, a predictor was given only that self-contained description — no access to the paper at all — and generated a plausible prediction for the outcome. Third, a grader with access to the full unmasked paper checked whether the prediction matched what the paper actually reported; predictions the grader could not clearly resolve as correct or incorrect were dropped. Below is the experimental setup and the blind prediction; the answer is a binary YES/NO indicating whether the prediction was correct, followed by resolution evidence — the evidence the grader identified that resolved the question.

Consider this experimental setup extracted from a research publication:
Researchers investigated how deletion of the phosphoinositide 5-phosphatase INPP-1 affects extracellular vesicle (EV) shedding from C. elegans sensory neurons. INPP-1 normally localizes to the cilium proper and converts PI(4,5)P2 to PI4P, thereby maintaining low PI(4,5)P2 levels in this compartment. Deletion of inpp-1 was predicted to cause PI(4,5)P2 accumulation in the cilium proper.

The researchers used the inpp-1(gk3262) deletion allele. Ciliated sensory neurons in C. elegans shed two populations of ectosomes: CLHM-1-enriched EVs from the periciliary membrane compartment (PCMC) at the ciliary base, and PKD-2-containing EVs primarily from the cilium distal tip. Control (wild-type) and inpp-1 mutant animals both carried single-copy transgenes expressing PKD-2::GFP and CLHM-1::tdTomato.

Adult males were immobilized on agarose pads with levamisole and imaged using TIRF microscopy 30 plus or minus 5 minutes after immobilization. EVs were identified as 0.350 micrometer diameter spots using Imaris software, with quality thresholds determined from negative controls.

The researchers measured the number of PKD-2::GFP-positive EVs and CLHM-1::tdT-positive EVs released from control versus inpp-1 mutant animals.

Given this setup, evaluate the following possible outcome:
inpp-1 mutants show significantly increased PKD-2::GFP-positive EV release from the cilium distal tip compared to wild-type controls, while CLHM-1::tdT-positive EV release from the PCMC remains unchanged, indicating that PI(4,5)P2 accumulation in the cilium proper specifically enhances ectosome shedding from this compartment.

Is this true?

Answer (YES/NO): YES